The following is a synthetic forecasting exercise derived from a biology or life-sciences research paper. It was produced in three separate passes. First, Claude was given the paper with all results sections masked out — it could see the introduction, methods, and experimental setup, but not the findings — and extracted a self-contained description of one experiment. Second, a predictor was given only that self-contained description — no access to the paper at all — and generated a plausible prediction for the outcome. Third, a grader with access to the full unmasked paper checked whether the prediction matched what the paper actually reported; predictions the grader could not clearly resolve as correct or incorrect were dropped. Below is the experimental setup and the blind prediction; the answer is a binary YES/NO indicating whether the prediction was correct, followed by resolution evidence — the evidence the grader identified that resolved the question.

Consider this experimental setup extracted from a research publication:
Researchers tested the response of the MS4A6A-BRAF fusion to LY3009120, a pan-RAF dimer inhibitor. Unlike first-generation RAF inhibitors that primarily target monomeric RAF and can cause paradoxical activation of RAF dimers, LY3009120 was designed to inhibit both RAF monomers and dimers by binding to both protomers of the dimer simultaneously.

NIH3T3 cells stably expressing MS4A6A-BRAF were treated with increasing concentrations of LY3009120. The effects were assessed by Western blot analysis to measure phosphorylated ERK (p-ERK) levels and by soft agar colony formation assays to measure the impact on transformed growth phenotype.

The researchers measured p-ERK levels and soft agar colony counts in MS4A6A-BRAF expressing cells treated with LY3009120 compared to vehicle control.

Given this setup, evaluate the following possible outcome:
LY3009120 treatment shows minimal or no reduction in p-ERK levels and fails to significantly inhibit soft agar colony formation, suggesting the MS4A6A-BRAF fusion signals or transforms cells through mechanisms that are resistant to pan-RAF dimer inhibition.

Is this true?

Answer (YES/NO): NO